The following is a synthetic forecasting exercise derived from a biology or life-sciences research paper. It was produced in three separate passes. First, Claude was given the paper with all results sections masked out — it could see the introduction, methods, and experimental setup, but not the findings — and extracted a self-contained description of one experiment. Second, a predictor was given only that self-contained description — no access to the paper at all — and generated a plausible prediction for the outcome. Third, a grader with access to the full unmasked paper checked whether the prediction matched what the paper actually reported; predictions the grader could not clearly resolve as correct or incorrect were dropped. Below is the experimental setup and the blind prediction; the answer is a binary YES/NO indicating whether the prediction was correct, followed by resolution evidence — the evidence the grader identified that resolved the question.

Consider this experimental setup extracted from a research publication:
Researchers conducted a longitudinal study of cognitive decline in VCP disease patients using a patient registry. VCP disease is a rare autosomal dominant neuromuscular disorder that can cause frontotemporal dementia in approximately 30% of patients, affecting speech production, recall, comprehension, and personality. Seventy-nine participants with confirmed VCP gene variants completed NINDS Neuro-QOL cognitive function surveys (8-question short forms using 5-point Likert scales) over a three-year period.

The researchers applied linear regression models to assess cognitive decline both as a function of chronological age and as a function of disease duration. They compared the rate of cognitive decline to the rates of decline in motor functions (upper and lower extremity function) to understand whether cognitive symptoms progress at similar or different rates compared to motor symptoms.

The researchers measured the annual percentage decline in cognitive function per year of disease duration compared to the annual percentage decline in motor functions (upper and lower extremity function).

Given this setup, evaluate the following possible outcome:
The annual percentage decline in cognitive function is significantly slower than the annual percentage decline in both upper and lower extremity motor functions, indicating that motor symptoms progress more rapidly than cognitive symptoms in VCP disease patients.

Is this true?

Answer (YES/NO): YES